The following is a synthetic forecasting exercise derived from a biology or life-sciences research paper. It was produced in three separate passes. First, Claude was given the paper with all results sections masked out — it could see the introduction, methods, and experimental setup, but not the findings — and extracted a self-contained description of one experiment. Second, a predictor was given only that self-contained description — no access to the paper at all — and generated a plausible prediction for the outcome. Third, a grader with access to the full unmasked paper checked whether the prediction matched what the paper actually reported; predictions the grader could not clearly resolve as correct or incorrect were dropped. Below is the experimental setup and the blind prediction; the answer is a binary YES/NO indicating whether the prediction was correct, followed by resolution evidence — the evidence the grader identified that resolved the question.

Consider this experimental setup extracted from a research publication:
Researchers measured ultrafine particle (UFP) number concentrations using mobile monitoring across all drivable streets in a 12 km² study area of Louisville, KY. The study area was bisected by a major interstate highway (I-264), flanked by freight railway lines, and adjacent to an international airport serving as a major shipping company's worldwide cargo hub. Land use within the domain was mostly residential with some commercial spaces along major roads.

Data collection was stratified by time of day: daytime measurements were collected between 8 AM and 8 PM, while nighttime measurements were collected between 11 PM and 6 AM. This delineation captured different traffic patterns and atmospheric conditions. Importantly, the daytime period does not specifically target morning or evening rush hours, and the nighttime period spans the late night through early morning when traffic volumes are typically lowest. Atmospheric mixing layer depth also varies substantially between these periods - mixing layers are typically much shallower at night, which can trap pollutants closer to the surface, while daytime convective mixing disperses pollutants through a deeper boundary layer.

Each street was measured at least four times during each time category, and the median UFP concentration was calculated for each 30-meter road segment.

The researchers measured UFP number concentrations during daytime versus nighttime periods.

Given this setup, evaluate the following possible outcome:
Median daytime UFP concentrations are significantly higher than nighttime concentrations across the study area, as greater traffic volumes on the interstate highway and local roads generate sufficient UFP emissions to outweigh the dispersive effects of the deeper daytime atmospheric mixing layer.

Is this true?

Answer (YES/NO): NO